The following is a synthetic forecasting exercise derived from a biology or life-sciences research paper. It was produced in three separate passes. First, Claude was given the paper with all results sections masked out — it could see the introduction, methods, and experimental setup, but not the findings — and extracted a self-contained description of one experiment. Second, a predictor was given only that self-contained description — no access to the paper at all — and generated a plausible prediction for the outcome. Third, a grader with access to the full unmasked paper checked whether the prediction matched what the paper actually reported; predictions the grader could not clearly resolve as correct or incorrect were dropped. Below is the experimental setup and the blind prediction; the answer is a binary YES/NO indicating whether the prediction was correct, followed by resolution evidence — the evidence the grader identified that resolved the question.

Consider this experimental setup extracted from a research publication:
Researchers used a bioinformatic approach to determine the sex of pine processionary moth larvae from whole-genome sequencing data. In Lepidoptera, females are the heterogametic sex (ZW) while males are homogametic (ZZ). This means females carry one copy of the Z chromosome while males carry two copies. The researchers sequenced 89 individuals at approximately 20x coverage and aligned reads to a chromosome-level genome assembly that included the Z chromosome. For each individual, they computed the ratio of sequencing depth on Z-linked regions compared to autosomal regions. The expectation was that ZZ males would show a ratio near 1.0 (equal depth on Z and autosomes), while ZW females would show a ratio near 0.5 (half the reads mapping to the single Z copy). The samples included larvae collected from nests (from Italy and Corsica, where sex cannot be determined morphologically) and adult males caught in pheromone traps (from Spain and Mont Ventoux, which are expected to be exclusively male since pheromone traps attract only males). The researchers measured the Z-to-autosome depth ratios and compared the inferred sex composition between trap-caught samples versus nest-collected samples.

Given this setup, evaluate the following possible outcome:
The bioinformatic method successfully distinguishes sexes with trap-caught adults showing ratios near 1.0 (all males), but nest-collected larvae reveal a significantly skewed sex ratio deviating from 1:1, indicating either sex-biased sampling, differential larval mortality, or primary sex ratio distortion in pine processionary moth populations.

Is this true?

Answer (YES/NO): NO